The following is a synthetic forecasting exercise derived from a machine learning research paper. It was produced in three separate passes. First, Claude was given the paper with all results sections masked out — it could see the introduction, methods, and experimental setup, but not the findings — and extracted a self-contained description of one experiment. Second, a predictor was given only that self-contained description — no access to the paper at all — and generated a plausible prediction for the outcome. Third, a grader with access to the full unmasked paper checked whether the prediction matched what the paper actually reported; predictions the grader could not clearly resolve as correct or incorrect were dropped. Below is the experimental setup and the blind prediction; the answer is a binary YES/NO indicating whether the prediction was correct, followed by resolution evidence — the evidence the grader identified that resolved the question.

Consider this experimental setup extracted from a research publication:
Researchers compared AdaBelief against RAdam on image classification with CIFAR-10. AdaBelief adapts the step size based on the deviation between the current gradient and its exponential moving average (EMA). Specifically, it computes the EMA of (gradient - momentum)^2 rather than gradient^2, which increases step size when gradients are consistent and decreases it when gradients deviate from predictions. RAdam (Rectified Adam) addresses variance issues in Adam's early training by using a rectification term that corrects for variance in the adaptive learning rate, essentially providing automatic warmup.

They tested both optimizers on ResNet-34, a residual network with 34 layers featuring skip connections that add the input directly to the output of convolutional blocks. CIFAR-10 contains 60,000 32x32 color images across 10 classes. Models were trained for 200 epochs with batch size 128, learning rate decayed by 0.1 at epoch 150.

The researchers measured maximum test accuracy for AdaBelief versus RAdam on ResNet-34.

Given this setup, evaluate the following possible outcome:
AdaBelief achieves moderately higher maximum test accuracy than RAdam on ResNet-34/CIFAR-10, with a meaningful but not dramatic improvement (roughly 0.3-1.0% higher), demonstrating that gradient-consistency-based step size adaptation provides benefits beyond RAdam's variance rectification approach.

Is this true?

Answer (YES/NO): YES